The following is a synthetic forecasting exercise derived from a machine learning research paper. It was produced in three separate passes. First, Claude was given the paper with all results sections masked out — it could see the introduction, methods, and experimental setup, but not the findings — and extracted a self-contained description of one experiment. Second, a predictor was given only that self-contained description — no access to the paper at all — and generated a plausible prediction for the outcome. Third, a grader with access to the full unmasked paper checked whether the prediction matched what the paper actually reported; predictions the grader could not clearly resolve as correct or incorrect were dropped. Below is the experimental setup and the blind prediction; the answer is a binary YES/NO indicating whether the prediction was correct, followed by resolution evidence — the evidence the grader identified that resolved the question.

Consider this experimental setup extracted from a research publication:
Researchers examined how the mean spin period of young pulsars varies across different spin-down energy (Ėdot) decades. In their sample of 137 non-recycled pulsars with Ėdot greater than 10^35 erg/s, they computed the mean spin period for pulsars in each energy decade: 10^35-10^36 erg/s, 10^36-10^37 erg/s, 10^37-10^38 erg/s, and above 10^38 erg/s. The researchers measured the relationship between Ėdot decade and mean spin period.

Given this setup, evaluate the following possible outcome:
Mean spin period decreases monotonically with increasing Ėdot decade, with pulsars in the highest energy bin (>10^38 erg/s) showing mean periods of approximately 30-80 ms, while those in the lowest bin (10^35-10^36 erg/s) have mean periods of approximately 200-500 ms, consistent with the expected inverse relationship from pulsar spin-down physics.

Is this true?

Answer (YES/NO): NO